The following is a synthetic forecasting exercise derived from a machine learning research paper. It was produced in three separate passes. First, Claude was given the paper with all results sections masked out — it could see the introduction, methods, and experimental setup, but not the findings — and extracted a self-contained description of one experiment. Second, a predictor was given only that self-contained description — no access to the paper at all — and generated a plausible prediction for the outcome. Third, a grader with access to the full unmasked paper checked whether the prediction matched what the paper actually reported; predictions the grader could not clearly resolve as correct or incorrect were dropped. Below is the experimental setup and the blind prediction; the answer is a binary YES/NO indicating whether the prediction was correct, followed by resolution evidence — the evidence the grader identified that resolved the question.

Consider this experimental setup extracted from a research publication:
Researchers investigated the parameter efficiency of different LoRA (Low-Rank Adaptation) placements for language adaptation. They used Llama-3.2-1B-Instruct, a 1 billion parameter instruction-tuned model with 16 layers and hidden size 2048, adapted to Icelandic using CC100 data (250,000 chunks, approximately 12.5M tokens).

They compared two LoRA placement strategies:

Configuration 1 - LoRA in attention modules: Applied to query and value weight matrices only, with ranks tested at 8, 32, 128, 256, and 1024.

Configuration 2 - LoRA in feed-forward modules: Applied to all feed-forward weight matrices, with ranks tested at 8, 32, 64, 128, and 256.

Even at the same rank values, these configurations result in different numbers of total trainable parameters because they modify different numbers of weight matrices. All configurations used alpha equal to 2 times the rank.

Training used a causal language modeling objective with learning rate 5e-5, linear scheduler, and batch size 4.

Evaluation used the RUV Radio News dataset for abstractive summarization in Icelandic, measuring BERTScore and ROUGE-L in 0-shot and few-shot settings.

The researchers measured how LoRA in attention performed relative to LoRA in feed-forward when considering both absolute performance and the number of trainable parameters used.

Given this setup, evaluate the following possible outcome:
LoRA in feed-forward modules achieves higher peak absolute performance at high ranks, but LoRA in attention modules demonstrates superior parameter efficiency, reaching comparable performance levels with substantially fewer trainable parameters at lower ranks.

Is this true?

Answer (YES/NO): NO